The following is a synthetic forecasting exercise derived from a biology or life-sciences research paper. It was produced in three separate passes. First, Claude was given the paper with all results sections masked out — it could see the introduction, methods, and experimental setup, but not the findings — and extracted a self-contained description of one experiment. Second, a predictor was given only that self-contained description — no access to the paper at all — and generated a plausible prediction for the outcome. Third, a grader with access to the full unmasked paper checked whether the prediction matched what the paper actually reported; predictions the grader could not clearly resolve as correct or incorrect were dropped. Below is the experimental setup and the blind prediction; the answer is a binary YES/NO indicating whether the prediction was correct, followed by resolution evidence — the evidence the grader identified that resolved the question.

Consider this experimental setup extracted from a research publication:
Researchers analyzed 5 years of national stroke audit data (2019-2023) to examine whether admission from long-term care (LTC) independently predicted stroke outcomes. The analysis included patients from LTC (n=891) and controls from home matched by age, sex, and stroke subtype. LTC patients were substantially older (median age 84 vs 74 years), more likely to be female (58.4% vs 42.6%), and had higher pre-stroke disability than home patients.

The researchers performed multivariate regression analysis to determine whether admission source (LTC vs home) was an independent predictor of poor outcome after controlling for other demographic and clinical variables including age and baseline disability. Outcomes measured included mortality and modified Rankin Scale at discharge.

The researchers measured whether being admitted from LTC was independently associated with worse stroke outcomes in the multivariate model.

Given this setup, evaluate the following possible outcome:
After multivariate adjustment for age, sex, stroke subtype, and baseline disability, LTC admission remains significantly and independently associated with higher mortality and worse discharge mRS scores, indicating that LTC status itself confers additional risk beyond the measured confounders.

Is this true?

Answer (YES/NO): NO